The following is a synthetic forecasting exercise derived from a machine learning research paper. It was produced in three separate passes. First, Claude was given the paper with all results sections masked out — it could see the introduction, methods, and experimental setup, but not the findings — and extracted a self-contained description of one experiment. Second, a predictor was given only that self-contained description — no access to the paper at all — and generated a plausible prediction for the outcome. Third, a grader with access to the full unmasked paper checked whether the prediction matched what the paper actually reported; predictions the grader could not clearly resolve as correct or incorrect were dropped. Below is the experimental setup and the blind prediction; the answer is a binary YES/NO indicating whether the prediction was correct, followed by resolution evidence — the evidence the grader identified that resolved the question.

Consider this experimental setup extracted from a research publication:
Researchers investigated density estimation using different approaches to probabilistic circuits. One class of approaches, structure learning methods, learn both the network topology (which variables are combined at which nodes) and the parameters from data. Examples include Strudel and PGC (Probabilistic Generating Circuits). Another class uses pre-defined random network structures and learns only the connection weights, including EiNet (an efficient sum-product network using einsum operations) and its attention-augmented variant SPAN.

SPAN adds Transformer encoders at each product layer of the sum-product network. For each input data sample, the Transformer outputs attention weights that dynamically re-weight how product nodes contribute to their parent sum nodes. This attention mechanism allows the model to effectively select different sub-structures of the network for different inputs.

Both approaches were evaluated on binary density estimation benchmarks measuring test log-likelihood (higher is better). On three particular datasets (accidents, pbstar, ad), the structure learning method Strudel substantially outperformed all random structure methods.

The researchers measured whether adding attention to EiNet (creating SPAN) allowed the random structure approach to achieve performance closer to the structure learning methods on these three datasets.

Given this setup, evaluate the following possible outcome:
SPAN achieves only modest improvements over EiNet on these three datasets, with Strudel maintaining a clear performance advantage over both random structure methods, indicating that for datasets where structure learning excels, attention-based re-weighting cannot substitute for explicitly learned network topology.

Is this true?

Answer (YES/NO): YES